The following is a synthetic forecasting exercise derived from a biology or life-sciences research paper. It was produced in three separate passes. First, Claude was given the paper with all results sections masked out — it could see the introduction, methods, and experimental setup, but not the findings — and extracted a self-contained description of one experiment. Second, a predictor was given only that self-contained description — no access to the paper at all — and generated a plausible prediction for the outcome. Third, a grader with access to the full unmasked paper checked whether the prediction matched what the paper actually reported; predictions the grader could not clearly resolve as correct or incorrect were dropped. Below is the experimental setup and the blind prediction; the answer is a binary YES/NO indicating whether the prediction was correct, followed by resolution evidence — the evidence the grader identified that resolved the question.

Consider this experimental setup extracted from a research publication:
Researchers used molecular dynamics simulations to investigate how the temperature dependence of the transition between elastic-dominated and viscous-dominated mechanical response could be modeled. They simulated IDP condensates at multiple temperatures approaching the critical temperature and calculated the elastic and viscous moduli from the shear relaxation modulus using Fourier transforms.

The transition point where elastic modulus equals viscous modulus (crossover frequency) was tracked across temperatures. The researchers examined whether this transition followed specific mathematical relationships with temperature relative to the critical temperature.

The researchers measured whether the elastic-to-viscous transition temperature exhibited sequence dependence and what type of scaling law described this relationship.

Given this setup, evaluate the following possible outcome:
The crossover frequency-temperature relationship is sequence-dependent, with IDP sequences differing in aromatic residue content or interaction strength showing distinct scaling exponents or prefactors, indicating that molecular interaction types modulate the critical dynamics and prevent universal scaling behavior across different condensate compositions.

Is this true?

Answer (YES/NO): NO